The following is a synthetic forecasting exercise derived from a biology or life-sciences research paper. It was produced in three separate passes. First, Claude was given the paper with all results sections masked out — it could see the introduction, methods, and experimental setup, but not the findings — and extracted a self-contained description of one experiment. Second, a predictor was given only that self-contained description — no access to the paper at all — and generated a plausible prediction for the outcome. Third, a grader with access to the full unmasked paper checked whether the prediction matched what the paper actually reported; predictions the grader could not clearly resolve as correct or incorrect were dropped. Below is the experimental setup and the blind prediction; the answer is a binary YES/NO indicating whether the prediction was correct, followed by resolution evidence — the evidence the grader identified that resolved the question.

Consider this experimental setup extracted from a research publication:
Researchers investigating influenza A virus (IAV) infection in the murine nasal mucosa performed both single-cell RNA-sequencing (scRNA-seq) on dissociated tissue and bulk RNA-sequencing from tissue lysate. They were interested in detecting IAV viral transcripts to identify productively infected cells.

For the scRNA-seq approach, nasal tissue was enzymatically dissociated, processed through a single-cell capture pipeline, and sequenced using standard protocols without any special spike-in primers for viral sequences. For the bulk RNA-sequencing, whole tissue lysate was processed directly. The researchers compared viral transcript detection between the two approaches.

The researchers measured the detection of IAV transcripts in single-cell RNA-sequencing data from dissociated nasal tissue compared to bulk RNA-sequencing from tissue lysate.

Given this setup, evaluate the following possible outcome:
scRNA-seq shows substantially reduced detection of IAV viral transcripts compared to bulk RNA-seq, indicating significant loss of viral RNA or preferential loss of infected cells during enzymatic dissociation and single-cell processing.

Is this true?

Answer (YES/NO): YES